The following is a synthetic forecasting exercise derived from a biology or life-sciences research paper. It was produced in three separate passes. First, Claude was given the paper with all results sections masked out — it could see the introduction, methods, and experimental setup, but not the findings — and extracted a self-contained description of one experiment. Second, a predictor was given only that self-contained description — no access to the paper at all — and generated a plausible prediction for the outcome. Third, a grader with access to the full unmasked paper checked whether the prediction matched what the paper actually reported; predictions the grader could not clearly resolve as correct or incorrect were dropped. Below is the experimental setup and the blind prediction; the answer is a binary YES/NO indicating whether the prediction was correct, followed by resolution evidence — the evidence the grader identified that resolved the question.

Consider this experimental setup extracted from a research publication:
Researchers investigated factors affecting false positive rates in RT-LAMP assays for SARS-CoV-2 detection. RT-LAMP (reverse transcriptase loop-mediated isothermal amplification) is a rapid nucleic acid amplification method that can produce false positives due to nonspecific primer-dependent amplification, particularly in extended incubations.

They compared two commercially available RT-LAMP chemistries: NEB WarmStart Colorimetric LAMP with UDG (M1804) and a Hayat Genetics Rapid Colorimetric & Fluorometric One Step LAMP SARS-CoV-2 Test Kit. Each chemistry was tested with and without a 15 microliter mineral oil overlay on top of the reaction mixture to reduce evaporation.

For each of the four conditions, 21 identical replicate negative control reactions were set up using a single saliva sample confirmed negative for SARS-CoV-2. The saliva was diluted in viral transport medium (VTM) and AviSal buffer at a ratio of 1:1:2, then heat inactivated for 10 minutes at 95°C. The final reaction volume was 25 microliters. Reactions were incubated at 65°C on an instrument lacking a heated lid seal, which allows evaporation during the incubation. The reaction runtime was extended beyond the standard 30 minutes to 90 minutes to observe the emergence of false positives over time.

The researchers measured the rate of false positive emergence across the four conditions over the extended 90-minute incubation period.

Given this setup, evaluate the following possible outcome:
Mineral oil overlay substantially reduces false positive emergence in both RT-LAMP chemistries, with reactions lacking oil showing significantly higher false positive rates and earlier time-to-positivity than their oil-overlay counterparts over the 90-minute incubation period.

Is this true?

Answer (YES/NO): YES